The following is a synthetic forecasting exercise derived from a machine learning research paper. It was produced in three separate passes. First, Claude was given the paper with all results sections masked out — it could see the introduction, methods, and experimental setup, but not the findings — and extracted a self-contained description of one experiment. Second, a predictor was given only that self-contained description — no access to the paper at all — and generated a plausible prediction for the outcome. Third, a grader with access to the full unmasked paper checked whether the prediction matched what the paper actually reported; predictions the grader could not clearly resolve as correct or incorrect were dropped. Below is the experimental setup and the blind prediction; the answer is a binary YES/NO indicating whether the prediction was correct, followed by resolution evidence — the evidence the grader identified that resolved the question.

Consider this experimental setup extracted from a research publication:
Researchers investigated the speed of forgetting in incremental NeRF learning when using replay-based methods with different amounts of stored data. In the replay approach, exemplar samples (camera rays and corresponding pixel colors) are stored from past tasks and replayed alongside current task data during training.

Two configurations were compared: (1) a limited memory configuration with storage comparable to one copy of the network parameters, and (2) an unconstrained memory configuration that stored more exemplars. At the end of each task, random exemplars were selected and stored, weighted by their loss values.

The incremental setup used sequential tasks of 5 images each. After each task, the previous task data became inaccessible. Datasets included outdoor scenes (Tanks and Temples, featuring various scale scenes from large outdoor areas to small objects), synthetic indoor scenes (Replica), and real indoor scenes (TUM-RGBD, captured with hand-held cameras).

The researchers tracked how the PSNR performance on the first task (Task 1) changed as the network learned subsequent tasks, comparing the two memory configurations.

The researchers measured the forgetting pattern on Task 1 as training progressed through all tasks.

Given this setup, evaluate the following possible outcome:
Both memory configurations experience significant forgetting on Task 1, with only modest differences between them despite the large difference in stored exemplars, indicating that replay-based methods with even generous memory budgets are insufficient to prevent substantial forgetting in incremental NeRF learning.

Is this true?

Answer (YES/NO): NO